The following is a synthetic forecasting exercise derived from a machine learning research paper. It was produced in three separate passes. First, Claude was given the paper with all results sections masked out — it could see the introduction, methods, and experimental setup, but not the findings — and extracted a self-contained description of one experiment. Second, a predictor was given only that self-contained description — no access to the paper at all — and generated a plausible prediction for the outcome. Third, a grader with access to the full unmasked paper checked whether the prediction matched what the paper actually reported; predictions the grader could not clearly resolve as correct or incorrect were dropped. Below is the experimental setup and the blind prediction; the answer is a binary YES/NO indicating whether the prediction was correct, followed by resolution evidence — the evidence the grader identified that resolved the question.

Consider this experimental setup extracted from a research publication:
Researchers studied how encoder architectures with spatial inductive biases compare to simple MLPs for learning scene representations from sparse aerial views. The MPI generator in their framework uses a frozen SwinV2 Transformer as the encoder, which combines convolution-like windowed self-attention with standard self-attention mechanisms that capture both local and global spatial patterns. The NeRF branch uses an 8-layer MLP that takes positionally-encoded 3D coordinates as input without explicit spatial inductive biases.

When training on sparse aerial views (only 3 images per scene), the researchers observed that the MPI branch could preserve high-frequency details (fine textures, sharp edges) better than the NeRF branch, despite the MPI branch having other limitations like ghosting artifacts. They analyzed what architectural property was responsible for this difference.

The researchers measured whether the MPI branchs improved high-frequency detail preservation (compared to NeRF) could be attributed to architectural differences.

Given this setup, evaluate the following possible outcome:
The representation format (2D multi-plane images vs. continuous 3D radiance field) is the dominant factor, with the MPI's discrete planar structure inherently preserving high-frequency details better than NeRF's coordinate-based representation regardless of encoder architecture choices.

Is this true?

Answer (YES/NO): NO